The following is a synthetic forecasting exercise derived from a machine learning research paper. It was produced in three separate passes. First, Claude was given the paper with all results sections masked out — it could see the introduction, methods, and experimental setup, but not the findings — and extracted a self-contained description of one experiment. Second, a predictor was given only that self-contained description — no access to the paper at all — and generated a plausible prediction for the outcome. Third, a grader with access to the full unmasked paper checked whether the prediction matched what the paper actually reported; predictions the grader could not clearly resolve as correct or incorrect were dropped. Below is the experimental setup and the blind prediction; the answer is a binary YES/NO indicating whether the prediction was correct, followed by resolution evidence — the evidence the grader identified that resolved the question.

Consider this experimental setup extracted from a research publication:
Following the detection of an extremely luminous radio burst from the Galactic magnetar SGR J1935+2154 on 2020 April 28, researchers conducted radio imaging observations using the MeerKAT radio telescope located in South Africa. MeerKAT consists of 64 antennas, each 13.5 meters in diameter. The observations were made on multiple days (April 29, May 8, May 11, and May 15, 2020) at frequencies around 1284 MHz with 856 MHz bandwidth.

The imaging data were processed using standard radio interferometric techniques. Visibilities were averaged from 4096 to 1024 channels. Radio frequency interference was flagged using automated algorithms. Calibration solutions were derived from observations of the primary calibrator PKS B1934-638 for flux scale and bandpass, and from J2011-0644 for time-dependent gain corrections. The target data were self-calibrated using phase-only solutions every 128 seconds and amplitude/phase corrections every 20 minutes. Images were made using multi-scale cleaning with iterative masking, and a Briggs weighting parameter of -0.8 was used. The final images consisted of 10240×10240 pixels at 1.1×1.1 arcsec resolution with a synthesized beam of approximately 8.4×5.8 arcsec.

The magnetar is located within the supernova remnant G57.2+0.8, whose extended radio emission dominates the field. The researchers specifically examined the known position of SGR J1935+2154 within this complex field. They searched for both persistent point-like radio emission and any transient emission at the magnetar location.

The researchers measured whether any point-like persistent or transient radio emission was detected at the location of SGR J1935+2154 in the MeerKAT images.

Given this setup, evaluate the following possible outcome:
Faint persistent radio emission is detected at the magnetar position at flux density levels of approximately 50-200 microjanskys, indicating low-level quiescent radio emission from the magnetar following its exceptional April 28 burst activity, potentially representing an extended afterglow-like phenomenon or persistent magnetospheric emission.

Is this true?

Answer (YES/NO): NO